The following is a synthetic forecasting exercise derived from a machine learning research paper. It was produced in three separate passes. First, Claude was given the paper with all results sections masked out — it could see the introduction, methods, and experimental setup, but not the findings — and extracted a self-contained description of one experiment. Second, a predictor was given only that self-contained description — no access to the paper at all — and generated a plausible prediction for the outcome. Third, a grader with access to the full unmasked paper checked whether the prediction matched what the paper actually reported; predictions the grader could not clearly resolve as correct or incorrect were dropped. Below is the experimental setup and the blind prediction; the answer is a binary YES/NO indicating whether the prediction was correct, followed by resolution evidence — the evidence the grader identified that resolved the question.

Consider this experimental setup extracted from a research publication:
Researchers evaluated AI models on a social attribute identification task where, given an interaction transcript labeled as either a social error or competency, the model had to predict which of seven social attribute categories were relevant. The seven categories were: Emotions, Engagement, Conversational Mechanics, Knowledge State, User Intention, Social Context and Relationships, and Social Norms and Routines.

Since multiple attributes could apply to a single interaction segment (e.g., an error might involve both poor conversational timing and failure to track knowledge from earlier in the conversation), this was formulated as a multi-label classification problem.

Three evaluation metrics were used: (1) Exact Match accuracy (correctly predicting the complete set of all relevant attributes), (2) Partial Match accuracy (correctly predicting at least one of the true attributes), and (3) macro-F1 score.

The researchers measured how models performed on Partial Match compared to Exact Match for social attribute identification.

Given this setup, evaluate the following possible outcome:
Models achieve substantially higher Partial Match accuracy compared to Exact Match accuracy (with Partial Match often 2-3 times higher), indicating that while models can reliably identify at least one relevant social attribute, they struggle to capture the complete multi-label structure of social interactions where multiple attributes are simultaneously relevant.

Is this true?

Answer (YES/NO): YES